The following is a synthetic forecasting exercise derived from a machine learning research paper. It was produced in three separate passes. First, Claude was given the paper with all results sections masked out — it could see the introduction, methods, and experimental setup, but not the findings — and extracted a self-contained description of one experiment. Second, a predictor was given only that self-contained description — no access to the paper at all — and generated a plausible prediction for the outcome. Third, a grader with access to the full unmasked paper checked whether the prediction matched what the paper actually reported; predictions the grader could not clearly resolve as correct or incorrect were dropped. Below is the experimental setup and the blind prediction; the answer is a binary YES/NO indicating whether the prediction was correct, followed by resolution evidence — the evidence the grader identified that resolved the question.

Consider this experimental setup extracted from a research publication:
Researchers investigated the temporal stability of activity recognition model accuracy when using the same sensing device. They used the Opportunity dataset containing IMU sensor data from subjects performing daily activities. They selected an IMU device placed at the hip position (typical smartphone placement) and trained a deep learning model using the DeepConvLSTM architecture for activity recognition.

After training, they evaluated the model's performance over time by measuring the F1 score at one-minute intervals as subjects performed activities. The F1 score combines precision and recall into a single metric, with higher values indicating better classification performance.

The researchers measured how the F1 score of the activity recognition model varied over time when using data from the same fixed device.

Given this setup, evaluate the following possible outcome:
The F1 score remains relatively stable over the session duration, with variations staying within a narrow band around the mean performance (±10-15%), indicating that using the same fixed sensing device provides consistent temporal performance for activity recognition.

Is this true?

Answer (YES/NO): NO